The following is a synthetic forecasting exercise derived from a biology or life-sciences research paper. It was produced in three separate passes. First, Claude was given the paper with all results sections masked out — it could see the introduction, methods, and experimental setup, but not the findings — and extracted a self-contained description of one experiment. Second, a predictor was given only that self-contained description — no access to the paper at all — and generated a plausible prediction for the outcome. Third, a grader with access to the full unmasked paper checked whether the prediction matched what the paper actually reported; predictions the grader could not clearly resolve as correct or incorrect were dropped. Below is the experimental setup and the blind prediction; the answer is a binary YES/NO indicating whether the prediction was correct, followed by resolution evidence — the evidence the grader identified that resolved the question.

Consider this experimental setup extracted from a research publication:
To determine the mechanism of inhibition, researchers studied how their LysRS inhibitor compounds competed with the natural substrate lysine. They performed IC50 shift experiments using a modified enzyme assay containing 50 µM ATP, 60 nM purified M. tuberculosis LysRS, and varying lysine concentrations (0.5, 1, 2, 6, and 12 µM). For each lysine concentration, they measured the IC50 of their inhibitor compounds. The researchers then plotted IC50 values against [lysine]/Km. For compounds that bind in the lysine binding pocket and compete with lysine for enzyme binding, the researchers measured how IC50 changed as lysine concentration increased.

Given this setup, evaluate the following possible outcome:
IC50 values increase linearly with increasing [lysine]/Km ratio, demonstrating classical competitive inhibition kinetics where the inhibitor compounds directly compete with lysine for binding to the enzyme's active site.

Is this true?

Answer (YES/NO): NO